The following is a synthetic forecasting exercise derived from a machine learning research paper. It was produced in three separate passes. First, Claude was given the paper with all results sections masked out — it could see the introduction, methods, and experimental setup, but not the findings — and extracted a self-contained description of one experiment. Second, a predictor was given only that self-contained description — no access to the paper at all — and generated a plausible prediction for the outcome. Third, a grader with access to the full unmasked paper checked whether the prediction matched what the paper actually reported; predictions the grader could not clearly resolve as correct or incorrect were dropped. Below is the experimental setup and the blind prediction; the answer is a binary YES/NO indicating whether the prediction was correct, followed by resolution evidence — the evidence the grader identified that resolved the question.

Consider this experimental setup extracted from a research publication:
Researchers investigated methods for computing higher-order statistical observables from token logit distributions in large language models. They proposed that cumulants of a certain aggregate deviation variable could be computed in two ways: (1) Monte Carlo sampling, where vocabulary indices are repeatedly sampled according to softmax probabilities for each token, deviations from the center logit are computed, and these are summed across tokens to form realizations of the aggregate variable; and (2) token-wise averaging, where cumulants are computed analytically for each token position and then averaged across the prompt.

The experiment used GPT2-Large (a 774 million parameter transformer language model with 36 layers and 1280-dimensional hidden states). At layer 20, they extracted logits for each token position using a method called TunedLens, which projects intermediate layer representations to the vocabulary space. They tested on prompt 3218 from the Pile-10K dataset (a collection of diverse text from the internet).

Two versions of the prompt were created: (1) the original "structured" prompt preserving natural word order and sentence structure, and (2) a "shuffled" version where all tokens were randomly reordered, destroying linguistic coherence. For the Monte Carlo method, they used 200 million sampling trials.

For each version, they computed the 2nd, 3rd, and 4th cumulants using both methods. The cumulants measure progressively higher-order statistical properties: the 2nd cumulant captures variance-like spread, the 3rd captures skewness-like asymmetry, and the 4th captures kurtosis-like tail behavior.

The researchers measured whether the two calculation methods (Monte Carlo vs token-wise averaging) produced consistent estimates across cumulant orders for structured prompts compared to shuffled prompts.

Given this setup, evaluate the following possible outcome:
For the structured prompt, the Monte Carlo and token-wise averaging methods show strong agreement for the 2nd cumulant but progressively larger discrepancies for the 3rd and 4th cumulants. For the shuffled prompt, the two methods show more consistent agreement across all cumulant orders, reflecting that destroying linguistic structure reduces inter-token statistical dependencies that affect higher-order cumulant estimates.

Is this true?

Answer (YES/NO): NO